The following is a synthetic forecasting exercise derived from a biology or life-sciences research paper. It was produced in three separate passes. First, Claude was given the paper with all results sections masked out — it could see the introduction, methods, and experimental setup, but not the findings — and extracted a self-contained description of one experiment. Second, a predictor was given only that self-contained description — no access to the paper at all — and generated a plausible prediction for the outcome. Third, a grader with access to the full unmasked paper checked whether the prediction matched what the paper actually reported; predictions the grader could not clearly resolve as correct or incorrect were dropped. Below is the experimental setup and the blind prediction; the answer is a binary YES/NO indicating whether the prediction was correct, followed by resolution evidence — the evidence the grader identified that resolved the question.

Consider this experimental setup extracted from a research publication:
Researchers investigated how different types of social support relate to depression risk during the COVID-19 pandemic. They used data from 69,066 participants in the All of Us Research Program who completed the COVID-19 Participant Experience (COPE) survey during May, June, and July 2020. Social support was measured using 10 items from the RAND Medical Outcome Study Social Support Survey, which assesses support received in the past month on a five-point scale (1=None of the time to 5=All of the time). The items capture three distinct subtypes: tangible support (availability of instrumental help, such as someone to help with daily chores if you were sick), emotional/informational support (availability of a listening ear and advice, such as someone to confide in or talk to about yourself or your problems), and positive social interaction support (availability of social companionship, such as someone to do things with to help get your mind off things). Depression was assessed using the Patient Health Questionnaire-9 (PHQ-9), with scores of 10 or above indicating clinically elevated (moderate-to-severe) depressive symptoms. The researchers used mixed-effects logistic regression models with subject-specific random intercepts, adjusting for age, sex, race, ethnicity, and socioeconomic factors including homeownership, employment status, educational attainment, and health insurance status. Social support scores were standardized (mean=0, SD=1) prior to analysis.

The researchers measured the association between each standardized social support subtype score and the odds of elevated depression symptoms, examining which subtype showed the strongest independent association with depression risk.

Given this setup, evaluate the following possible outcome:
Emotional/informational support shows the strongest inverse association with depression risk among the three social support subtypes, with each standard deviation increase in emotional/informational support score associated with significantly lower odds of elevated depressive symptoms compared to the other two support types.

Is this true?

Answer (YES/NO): YES